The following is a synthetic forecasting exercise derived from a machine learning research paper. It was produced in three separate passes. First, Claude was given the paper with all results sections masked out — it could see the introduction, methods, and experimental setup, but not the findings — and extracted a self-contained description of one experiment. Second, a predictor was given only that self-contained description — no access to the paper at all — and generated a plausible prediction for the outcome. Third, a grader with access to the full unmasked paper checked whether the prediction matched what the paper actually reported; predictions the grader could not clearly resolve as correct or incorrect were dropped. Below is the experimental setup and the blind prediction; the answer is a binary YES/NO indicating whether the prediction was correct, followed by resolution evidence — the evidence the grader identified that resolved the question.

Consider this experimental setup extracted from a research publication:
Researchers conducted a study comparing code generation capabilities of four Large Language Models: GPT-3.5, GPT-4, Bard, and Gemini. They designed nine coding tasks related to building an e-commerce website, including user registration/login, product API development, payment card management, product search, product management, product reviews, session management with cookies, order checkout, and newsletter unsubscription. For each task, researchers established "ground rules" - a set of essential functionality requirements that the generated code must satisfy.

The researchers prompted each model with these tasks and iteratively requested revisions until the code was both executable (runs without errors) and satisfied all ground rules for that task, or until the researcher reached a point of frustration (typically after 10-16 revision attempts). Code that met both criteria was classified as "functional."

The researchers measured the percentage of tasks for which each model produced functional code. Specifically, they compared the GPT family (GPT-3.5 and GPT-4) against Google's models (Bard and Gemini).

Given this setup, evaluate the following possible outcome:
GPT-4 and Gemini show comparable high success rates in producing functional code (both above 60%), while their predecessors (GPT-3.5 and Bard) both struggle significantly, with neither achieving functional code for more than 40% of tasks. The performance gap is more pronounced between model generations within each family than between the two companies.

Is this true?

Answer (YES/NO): NO